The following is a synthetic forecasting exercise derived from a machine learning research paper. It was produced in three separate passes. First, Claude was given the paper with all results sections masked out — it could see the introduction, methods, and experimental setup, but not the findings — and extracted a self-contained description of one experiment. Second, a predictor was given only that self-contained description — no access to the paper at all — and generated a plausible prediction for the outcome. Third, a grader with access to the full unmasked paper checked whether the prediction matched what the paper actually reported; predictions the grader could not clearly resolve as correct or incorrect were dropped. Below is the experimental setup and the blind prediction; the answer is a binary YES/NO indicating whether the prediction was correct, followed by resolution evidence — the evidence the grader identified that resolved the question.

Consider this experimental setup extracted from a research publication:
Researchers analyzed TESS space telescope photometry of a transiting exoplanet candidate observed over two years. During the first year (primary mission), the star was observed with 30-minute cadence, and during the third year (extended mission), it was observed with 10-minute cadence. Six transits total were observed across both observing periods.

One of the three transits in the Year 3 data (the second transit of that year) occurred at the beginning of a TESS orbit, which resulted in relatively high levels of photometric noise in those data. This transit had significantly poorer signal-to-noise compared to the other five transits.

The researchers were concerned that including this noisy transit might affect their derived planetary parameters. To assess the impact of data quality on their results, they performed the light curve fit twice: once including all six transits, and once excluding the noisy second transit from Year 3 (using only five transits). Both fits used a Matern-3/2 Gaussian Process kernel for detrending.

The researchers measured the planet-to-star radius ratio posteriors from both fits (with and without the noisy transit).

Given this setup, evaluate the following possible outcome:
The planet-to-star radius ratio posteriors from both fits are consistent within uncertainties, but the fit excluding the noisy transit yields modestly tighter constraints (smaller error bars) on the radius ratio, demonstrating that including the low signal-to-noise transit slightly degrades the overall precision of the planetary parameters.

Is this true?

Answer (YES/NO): NO